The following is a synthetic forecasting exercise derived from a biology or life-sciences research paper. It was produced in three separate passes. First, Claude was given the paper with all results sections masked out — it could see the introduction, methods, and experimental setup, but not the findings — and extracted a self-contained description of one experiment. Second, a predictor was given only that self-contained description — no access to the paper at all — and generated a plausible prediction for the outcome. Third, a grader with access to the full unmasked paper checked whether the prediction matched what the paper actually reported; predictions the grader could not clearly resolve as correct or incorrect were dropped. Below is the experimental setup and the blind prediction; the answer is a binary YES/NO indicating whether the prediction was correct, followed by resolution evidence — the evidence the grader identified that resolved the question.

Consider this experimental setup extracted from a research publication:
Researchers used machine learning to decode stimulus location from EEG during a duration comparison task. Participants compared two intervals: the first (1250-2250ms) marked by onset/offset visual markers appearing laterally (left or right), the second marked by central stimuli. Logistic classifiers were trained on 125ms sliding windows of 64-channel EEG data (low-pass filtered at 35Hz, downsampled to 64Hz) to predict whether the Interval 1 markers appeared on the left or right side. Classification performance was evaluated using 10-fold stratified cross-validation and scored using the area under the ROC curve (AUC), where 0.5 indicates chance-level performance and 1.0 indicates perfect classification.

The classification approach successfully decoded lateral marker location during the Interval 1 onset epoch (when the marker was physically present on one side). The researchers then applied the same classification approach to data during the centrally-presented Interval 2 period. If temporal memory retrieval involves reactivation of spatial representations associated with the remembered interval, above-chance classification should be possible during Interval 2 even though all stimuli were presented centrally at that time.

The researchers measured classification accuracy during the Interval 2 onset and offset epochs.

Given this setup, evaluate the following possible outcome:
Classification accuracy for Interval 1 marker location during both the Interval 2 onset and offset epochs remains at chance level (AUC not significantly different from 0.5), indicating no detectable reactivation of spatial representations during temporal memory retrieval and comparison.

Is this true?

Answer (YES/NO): YES